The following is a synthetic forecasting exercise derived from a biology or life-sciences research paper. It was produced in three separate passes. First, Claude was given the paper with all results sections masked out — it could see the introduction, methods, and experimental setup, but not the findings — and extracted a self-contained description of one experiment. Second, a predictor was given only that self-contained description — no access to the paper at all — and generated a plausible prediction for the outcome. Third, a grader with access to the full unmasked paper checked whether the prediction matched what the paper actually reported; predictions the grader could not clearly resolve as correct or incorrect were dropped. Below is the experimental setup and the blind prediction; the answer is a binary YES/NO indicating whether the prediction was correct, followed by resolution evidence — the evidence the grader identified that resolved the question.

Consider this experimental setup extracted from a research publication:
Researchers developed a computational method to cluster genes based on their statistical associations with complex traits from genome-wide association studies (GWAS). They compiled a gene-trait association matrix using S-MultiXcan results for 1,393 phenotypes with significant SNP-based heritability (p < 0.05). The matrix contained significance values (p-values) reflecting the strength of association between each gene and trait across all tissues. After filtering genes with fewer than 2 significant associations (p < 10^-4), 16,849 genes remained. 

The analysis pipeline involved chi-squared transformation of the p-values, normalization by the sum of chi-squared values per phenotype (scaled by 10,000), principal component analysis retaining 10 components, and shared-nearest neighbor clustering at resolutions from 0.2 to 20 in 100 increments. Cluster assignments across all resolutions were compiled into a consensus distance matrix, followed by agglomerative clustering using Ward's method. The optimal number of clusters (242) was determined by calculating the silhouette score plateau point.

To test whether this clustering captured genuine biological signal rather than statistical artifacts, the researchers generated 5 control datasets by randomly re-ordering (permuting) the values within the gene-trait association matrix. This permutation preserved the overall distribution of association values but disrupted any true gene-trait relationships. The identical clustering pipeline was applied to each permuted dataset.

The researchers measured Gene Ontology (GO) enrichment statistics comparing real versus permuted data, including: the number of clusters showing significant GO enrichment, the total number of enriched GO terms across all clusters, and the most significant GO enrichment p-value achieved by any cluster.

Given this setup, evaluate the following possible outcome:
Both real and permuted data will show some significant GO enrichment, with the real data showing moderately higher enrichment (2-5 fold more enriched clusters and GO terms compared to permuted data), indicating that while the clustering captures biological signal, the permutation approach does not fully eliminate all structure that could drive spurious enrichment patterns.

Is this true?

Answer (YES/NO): NO